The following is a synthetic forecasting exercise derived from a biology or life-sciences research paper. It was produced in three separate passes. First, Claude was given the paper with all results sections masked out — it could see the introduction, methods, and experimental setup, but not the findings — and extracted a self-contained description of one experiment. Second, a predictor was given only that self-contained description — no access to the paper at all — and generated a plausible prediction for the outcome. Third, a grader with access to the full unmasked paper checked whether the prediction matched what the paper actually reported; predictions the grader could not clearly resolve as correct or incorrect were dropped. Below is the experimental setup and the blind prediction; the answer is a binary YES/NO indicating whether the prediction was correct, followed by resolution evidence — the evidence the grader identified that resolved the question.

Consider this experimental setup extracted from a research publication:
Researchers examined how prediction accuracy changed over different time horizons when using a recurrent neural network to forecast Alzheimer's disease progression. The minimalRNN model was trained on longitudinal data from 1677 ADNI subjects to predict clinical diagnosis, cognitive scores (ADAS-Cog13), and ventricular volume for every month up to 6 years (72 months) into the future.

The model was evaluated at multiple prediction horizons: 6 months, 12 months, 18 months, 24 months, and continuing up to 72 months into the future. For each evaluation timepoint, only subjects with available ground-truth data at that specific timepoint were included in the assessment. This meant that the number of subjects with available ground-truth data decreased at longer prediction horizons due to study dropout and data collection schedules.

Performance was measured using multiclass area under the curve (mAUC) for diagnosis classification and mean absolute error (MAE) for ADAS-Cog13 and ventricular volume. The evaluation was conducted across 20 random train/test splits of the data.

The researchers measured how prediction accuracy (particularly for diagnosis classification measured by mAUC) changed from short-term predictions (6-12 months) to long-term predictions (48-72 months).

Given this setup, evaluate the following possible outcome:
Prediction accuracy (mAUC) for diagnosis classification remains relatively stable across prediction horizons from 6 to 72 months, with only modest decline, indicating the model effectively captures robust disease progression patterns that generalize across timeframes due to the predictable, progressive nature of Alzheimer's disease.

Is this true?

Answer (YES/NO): NO